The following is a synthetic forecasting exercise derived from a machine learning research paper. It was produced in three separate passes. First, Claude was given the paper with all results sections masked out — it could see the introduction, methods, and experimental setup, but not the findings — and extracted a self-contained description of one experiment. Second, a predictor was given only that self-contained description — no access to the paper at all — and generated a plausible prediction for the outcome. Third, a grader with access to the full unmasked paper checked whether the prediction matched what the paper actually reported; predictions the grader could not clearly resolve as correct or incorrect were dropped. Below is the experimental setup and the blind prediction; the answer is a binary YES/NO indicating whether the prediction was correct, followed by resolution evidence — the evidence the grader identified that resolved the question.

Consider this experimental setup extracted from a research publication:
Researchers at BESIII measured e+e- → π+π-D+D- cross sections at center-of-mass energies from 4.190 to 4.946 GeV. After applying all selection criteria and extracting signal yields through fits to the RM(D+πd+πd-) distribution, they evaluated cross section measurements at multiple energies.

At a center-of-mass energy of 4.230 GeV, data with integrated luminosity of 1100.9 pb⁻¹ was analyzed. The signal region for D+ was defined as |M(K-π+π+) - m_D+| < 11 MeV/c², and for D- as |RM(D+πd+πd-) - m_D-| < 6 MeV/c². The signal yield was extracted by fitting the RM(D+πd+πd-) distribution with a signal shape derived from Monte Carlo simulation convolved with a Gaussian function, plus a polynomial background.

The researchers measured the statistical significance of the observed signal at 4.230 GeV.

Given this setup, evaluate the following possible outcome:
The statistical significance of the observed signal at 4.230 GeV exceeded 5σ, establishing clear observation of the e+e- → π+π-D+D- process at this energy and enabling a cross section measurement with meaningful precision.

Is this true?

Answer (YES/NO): YES